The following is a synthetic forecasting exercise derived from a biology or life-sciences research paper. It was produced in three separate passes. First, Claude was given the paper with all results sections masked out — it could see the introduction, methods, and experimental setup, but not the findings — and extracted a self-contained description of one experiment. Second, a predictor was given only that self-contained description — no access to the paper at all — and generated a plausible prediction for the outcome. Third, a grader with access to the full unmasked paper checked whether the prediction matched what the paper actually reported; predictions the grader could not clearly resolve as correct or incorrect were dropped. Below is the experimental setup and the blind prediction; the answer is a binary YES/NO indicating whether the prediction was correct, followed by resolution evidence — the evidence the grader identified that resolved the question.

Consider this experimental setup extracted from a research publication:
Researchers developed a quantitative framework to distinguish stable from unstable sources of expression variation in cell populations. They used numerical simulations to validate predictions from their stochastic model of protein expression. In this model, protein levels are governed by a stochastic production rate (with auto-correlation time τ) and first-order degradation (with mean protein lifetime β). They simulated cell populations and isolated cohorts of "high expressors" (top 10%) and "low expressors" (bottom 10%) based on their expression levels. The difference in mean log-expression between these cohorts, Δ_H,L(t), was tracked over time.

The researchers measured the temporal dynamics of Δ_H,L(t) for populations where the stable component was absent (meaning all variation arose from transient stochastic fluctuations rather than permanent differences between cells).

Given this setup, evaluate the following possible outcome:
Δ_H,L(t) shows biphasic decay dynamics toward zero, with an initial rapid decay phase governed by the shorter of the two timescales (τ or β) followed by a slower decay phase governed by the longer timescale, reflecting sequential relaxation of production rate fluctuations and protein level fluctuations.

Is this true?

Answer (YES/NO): NO